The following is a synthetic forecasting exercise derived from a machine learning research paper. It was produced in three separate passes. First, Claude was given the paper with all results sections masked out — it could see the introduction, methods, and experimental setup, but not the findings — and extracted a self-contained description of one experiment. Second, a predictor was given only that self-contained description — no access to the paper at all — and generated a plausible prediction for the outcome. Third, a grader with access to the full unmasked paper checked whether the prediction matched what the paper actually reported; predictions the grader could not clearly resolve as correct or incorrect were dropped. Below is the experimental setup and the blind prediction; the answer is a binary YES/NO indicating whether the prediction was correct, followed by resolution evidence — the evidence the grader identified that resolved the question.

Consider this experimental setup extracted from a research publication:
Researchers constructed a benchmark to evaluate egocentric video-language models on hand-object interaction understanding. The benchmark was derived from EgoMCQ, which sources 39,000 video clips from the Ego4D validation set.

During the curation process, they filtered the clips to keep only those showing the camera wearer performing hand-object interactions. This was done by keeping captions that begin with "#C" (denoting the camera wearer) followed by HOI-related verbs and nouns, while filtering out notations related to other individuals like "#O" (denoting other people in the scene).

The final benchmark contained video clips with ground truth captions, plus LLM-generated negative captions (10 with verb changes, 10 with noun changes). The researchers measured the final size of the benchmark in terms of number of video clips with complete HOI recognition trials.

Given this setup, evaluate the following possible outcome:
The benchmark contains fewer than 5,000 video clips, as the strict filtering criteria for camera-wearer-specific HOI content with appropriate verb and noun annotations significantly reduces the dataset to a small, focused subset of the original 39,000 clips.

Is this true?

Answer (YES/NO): NO